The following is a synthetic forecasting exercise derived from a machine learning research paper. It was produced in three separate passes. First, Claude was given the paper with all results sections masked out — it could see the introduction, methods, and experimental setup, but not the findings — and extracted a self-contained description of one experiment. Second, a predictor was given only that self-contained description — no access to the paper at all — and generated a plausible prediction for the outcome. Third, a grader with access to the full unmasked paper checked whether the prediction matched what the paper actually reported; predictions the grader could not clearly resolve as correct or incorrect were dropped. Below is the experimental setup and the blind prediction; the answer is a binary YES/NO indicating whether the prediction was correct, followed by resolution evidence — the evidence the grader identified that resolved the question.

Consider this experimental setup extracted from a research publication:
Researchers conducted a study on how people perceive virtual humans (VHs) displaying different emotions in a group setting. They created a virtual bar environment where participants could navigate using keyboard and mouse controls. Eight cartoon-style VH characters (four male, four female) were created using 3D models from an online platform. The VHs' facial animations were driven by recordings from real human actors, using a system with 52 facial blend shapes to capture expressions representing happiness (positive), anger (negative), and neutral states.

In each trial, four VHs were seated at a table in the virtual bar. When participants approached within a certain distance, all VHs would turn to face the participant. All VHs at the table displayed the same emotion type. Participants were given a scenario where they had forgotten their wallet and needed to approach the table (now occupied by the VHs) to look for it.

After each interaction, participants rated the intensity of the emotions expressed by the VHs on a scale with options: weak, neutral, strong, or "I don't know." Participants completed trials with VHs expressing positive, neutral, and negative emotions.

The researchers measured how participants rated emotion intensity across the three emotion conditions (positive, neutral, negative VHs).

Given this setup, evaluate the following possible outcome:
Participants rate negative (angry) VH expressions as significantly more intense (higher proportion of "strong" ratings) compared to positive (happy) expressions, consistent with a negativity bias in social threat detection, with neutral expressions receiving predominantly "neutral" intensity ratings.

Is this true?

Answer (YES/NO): NO